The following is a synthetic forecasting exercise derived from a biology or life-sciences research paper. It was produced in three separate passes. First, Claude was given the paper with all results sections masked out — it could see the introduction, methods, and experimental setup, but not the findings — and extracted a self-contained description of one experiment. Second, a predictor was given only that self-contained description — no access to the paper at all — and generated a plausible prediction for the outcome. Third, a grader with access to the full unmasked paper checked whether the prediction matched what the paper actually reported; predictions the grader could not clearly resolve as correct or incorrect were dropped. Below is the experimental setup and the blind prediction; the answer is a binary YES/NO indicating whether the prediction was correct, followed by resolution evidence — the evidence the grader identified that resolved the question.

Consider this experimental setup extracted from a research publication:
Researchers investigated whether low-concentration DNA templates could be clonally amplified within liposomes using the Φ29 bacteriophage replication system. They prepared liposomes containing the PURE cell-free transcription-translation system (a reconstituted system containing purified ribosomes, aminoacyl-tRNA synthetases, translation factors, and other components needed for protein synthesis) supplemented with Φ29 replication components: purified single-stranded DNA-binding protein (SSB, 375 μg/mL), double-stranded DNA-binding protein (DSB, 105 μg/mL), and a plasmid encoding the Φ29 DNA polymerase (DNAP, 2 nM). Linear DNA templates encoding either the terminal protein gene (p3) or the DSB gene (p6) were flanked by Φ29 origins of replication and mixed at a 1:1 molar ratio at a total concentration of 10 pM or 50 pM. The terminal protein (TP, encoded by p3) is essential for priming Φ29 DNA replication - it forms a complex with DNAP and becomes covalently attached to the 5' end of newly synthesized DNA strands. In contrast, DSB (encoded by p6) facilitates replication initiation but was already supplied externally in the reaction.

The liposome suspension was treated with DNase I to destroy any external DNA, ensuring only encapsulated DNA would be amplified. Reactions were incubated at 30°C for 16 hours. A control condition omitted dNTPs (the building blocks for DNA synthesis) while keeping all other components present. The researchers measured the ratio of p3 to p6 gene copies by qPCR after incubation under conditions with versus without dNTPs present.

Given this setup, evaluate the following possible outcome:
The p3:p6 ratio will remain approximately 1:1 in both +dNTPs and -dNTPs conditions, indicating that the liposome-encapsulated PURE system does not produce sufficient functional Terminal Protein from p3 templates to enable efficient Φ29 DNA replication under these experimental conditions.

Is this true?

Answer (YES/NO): NO